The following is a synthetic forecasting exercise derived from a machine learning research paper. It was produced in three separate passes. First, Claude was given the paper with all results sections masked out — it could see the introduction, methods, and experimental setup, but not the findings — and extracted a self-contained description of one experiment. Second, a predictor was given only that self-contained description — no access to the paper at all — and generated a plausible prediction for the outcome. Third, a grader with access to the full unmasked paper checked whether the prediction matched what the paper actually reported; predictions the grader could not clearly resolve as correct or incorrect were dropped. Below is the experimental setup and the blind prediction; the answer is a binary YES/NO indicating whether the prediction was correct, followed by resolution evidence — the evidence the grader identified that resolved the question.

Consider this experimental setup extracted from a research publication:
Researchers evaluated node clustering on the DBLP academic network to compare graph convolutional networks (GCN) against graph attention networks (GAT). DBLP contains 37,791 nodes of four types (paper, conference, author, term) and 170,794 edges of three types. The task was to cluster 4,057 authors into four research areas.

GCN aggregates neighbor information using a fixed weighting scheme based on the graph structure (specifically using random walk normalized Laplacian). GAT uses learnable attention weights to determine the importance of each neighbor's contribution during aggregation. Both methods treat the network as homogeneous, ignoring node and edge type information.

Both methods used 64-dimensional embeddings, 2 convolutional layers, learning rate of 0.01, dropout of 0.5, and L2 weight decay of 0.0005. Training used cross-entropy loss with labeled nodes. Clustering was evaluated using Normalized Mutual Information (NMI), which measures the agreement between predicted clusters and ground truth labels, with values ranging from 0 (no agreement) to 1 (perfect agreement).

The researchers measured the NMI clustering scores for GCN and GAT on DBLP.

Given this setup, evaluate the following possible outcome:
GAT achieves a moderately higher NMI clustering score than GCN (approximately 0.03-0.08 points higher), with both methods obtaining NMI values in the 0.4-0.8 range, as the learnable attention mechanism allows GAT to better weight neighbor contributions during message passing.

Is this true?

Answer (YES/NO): NO